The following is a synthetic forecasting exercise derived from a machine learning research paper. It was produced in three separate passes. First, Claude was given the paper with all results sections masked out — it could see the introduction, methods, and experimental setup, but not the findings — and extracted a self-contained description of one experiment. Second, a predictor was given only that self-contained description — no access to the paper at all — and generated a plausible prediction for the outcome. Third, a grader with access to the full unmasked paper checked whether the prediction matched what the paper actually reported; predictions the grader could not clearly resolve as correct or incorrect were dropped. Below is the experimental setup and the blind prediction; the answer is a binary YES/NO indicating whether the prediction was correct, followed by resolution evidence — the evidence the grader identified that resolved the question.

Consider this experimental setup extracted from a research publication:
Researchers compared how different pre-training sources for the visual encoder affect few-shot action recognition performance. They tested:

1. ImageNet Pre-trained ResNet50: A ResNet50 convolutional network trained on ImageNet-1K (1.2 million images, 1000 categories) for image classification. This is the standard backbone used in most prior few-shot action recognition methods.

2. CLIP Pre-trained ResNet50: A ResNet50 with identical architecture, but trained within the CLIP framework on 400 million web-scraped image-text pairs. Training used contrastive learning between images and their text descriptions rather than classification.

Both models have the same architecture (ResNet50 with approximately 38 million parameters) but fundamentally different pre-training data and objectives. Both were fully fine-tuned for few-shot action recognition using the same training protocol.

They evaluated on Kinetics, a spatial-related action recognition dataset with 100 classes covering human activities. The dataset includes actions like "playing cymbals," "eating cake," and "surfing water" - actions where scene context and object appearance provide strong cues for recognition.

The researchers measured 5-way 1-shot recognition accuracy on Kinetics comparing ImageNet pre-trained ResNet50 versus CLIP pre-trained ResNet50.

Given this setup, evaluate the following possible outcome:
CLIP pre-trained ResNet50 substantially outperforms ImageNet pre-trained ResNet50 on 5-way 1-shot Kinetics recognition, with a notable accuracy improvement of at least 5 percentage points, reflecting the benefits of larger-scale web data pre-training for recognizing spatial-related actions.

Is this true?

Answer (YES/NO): YES